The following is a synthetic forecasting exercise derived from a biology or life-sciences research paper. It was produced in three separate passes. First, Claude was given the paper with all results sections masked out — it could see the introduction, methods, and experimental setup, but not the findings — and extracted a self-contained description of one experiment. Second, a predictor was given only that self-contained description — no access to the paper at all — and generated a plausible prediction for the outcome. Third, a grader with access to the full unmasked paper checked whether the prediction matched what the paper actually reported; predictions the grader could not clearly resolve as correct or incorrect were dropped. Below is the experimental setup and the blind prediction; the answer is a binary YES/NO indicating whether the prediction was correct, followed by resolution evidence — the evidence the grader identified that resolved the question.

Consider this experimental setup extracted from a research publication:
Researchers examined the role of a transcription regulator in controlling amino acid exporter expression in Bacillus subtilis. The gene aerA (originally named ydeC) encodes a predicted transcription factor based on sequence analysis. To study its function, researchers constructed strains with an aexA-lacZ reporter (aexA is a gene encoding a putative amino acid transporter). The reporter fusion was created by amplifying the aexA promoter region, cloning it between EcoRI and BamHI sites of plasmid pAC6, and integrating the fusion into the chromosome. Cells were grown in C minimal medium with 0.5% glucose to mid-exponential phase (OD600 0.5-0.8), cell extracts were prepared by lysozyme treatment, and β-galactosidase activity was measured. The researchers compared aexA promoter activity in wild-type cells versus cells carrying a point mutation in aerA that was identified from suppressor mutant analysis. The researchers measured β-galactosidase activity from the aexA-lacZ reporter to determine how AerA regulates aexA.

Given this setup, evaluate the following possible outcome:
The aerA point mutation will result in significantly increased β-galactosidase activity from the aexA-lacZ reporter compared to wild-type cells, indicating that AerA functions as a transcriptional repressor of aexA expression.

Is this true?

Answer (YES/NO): NO